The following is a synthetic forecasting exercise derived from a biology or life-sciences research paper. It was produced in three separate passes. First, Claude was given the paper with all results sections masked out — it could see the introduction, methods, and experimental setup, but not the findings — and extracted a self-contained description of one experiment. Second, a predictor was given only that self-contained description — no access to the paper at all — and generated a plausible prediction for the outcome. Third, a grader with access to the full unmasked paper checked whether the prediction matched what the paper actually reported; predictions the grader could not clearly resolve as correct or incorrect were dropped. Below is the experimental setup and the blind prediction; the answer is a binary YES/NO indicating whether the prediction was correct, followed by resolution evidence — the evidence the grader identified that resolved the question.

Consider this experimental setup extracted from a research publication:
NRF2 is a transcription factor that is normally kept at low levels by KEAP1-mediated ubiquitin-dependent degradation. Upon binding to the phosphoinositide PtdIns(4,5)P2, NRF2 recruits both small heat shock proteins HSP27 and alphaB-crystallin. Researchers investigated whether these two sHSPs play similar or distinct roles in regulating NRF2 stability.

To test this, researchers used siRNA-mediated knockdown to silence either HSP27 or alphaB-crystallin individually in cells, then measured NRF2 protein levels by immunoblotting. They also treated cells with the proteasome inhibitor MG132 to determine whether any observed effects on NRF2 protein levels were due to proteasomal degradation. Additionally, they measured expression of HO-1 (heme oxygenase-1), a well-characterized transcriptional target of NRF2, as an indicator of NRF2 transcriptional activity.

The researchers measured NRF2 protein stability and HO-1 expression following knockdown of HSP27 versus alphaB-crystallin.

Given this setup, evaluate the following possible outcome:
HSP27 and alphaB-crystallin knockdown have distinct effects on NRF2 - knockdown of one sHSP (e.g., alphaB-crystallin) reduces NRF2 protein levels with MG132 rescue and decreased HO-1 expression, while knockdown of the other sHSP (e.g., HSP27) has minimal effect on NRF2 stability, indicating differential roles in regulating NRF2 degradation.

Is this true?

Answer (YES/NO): NO